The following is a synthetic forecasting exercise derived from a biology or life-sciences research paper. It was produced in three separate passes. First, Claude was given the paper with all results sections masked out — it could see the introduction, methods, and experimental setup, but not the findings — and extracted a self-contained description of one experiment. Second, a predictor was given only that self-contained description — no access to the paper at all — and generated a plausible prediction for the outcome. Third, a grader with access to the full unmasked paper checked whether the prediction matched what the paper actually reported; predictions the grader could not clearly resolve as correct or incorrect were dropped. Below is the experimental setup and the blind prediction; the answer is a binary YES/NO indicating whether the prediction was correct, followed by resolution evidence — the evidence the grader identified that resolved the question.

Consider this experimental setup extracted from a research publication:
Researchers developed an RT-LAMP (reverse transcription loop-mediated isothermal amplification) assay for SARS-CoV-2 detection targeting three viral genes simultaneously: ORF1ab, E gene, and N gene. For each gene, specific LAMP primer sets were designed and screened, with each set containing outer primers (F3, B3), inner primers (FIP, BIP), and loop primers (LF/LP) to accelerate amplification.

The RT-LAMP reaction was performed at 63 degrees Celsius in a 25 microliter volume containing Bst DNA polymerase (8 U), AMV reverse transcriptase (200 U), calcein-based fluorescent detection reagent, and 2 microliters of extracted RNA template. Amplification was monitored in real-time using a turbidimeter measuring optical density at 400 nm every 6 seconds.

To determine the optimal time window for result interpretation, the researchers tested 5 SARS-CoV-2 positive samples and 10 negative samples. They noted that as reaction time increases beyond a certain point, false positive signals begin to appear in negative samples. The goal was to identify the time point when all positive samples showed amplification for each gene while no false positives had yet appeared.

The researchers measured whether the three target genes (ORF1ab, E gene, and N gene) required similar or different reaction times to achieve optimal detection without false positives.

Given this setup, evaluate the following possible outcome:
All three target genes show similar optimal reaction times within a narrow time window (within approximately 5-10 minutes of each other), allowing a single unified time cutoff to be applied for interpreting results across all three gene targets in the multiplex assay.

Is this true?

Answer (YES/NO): YES